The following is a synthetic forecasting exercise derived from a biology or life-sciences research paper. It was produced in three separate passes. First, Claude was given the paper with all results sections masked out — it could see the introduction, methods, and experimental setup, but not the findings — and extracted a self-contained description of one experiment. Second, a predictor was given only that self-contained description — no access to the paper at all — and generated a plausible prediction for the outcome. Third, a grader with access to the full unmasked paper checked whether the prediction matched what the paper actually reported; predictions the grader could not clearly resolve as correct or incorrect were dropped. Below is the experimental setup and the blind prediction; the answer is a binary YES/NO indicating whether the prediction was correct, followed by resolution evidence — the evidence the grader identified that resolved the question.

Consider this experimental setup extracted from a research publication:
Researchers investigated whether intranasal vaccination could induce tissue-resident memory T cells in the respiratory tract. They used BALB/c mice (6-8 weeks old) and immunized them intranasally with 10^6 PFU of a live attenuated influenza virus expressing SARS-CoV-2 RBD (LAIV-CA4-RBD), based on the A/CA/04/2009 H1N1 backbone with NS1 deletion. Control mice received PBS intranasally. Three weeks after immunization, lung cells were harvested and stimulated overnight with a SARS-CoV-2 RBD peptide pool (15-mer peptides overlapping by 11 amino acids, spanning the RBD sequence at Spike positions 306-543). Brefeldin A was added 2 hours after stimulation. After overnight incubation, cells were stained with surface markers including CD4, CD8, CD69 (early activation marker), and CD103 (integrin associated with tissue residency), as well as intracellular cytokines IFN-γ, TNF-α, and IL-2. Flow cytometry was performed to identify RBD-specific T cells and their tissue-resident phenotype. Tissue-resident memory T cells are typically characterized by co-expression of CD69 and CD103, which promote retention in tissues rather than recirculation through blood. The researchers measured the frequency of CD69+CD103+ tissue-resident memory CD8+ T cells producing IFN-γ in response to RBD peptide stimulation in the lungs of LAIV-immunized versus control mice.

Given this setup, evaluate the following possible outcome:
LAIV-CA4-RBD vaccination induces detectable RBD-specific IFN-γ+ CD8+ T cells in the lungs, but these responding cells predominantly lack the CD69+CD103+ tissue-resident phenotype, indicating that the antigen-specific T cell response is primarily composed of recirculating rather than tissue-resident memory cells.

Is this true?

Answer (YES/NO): NO